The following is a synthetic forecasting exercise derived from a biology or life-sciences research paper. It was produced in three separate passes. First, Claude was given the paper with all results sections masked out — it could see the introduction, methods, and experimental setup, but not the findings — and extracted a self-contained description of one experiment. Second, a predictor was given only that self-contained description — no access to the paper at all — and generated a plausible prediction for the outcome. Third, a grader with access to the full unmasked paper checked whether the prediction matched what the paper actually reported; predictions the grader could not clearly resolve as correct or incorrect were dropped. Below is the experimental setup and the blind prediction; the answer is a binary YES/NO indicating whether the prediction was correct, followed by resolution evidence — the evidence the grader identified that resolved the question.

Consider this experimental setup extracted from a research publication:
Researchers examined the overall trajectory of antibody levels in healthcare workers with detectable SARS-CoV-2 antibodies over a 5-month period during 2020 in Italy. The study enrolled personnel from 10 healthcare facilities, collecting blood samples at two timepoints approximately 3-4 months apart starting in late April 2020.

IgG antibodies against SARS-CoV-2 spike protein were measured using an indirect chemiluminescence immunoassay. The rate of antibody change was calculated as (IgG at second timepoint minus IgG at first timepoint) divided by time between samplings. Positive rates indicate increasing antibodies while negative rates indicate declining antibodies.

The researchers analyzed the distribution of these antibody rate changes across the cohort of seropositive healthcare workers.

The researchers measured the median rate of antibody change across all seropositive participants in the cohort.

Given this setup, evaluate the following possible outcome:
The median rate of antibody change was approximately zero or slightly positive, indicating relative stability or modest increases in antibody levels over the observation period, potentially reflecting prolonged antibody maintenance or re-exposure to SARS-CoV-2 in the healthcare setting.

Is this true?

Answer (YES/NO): YES